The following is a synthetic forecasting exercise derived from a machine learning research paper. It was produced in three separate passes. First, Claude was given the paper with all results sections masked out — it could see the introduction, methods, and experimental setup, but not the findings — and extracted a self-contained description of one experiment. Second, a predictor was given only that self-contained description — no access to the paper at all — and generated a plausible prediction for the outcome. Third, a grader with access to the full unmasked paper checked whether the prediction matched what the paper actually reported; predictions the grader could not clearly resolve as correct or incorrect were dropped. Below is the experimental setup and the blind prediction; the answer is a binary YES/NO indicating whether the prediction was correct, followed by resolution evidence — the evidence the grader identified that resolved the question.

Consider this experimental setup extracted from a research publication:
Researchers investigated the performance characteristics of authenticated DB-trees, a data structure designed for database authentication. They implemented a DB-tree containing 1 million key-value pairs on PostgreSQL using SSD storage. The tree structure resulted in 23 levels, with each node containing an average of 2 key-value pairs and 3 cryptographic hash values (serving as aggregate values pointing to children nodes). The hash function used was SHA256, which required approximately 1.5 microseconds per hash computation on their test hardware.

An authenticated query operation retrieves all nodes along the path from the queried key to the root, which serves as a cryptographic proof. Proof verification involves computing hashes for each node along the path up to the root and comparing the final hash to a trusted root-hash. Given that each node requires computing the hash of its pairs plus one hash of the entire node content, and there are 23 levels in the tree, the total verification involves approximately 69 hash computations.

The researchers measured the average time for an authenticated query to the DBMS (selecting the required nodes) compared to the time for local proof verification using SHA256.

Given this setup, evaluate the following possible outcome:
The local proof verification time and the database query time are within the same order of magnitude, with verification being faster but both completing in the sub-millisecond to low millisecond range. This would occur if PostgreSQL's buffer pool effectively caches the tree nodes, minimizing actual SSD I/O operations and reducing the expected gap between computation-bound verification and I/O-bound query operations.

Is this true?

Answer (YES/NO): NO